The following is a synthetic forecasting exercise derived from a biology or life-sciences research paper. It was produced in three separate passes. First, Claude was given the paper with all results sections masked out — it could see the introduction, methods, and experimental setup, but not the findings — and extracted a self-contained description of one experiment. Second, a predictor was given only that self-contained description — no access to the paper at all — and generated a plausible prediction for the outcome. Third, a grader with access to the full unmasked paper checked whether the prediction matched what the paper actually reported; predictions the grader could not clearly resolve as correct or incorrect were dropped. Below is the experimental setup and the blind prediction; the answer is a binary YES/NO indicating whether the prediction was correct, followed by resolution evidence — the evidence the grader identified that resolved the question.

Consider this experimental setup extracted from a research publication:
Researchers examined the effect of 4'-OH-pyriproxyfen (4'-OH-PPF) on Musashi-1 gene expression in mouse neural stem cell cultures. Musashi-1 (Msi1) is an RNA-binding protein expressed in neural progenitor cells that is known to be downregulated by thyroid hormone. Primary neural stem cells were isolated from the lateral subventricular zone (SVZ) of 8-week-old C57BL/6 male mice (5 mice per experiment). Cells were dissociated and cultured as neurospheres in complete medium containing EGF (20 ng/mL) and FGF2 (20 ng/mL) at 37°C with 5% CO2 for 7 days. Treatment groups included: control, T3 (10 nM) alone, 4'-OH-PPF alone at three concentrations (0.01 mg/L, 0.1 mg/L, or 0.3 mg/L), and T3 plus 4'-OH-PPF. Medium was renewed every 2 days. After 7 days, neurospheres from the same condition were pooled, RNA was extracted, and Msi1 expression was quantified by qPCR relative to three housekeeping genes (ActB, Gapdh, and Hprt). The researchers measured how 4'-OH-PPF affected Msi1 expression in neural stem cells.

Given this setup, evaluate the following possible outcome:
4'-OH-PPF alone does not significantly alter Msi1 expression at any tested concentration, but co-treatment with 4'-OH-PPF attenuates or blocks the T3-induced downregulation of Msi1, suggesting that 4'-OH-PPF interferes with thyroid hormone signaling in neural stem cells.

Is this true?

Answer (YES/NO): NO